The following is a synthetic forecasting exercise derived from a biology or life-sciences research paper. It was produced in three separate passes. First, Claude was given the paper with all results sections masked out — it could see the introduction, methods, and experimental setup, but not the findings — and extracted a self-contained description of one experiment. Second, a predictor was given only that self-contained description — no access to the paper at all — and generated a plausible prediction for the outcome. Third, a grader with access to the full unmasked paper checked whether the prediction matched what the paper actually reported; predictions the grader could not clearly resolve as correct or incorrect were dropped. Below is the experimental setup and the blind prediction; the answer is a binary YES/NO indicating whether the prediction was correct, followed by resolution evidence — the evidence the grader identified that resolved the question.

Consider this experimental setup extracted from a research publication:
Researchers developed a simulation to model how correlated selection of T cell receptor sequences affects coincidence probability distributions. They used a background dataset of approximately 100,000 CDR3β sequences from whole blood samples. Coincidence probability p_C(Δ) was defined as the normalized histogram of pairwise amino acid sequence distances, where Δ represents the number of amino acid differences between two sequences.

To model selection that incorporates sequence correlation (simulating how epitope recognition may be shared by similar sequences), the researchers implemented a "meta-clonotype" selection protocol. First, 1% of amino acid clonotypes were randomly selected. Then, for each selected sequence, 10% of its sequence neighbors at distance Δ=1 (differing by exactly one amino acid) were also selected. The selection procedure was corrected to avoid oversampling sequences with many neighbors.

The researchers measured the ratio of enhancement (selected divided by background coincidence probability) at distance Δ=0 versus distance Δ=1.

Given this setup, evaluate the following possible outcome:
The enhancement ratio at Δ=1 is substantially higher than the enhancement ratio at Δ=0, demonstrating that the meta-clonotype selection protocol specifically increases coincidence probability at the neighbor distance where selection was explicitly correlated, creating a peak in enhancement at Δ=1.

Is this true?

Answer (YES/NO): NO